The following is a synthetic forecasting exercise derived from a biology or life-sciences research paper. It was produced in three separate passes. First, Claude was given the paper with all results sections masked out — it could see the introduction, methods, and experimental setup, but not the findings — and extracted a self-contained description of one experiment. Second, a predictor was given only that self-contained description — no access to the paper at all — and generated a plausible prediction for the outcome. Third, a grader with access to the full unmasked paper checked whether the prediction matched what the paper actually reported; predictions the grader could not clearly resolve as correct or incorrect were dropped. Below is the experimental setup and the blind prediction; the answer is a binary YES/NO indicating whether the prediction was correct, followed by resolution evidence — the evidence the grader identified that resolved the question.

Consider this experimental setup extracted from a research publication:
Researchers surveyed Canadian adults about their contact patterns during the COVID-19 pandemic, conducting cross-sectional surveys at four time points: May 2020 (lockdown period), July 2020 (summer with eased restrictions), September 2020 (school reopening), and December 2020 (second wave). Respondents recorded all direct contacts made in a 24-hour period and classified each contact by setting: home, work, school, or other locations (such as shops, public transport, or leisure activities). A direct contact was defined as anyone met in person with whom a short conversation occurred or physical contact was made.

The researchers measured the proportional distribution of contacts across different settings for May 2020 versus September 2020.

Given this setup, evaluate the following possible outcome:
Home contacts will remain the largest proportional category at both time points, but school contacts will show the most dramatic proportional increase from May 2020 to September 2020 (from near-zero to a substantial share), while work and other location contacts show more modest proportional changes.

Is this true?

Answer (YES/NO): NO